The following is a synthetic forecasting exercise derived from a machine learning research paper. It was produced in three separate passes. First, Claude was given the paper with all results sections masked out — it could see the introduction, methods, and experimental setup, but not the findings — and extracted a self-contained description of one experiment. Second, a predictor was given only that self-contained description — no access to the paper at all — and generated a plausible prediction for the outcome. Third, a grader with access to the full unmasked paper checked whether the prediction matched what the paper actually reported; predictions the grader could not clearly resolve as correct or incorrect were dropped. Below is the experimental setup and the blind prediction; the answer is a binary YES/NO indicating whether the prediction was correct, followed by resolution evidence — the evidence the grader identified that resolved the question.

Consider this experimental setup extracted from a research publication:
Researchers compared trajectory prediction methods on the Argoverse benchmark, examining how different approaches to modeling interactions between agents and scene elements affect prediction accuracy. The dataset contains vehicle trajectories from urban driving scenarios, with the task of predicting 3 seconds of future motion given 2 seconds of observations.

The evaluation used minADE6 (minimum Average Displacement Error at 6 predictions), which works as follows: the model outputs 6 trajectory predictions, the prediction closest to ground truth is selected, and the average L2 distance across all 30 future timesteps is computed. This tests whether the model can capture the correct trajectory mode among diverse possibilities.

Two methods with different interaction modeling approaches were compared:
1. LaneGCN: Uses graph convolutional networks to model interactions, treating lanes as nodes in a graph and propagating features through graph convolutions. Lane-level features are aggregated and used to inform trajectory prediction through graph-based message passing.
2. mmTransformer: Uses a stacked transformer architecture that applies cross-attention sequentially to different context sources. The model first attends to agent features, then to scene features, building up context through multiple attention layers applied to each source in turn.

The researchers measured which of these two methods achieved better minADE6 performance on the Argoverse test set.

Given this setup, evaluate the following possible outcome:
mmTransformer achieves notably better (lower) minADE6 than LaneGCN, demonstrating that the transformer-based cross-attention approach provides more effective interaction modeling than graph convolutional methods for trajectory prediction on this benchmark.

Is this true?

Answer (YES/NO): YES